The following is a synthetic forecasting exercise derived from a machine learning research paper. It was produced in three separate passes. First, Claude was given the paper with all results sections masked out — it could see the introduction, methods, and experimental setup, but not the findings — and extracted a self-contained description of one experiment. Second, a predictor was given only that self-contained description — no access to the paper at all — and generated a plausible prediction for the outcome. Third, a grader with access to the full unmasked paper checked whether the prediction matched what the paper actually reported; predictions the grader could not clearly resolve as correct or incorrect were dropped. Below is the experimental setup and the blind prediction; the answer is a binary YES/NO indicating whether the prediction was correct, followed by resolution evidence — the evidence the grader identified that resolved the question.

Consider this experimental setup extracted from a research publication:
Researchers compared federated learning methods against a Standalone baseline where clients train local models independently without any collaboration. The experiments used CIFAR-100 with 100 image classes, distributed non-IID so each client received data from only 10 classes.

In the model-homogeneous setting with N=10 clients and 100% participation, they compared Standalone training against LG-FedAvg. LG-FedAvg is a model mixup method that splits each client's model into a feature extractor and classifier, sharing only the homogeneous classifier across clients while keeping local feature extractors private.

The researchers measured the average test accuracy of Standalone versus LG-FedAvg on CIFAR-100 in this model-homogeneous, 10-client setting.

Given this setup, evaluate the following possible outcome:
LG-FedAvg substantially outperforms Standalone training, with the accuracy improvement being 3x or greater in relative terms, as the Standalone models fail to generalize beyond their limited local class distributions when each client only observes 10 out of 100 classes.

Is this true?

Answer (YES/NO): NO